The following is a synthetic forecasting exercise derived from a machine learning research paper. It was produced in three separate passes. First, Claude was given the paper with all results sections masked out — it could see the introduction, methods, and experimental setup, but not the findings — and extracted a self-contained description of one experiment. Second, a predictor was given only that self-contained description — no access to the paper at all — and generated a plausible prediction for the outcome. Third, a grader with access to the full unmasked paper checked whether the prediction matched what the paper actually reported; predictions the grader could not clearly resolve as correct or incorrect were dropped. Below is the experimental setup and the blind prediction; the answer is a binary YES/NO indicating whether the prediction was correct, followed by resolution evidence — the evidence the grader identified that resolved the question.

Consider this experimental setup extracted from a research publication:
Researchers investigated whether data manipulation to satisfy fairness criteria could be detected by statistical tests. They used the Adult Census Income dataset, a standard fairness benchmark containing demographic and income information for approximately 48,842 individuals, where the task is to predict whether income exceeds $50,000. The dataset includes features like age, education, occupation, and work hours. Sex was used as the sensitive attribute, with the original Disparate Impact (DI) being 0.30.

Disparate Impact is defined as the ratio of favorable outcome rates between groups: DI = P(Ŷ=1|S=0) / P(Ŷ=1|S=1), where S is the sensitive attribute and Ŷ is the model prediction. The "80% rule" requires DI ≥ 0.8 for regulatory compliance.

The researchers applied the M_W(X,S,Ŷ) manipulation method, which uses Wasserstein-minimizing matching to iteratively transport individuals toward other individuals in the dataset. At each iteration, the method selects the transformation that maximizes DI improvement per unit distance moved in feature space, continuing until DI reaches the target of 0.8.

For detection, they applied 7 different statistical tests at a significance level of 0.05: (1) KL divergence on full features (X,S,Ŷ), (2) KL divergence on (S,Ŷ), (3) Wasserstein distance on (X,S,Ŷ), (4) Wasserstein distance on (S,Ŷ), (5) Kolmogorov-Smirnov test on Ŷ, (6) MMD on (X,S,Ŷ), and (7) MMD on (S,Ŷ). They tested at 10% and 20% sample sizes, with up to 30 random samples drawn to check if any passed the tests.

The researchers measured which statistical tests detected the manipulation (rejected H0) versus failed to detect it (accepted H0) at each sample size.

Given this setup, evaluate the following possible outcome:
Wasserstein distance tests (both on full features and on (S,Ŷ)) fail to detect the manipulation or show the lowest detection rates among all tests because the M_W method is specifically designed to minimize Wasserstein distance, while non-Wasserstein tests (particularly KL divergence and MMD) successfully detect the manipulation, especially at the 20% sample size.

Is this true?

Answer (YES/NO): NO